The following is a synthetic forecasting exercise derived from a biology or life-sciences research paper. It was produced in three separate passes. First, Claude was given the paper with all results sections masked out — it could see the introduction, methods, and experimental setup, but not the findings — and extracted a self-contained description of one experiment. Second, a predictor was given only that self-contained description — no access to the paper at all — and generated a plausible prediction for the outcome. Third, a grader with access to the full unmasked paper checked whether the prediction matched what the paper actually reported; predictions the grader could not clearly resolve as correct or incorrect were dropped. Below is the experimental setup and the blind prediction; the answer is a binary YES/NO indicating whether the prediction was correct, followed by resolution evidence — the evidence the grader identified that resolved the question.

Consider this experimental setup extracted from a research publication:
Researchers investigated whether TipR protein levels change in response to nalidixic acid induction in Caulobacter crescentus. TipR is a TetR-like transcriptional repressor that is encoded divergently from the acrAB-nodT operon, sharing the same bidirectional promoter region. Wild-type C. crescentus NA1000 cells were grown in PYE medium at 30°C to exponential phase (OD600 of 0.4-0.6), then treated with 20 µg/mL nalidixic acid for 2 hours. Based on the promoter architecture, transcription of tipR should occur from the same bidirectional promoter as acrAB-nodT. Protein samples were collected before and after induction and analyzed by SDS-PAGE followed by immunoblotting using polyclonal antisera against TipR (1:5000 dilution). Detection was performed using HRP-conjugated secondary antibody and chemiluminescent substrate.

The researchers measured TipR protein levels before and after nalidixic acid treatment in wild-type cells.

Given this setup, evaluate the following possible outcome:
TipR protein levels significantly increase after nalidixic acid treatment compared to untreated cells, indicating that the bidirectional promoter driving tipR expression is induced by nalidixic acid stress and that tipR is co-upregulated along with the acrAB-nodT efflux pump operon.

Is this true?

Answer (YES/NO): YES